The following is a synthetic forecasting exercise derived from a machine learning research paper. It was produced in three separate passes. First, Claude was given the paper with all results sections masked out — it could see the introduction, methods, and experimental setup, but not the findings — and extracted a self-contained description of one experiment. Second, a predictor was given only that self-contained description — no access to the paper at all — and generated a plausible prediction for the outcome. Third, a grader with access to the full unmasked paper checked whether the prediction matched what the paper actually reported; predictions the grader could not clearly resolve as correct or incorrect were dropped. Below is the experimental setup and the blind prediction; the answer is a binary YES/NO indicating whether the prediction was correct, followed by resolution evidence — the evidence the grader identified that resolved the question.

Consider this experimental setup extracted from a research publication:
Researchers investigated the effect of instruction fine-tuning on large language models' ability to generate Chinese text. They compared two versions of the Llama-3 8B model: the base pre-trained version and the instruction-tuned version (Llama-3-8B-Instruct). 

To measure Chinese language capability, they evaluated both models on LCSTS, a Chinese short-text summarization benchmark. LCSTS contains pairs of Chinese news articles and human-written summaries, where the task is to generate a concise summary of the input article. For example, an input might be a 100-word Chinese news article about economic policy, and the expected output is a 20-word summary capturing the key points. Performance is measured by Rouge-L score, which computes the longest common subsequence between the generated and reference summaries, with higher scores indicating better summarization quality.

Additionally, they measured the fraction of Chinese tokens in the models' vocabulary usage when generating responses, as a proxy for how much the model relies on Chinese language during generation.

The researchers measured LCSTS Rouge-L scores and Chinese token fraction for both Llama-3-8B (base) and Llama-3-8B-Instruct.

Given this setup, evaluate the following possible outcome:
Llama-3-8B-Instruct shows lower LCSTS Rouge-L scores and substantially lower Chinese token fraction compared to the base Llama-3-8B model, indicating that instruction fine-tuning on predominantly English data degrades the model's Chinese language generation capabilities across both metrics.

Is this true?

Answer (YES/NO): YES